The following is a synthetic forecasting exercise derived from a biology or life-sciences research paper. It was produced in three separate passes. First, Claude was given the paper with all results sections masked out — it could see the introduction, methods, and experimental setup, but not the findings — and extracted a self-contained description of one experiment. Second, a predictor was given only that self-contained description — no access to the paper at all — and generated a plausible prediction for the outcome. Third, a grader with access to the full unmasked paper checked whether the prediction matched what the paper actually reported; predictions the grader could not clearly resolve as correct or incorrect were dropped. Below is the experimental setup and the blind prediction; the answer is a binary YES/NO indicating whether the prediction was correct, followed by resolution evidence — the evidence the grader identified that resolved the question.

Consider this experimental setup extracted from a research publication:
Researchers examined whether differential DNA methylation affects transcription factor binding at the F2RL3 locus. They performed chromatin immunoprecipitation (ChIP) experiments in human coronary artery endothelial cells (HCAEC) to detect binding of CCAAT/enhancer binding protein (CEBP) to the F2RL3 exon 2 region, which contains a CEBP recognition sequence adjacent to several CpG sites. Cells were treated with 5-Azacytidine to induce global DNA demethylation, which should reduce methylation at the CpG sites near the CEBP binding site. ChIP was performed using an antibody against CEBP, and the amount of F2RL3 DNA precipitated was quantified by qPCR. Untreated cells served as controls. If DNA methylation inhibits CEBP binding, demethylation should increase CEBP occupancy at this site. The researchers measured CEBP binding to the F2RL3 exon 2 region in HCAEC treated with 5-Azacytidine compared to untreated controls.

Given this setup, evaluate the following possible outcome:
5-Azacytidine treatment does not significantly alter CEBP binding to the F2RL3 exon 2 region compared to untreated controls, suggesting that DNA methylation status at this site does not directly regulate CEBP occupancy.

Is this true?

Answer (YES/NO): NO